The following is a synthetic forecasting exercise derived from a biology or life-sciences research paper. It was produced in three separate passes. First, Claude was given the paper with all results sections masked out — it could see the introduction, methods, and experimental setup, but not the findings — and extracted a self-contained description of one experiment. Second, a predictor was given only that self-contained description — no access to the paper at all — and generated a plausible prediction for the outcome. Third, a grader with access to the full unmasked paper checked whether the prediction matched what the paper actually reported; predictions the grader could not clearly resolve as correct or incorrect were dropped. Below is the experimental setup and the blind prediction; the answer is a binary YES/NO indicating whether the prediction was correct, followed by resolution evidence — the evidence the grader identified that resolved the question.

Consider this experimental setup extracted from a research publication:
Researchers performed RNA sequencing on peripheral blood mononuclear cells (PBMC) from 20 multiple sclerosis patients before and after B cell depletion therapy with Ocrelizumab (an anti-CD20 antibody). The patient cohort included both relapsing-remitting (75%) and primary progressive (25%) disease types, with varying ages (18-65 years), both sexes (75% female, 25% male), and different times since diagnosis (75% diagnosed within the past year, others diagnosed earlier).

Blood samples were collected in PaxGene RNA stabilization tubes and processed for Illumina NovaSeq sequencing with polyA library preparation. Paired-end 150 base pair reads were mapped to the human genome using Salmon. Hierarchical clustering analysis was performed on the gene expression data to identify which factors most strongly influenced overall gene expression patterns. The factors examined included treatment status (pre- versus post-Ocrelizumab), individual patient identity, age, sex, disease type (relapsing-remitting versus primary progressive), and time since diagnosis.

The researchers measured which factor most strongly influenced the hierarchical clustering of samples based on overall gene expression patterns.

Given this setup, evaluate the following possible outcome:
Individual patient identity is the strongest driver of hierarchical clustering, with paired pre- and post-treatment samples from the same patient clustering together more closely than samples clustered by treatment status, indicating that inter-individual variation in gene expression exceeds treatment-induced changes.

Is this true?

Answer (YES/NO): YES